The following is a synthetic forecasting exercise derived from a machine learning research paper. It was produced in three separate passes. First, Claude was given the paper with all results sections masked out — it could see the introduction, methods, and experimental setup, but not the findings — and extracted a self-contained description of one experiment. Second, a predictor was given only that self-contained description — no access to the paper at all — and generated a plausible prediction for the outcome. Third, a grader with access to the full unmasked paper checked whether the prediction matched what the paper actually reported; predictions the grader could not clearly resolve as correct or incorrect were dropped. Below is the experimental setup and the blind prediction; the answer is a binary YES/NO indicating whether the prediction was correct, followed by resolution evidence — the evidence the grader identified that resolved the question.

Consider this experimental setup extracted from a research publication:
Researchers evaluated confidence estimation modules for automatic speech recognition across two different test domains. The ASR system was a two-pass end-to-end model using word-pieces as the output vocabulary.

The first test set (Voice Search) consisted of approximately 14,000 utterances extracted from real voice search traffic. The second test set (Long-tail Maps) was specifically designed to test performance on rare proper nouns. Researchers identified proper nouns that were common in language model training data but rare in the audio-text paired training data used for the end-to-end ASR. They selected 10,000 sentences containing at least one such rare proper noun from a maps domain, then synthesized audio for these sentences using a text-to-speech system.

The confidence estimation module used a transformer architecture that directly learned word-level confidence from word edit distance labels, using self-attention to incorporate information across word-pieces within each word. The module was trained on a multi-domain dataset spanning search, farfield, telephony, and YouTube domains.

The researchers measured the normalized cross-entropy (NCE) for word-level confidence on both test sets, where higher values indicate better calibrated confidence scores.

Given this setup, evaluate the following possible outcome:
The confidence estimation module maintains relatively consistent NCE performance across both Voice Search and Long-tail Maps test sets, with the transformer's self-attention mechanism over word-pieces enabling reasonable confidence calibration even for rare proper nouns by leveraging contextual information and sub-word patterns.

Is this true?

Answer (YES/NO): YES